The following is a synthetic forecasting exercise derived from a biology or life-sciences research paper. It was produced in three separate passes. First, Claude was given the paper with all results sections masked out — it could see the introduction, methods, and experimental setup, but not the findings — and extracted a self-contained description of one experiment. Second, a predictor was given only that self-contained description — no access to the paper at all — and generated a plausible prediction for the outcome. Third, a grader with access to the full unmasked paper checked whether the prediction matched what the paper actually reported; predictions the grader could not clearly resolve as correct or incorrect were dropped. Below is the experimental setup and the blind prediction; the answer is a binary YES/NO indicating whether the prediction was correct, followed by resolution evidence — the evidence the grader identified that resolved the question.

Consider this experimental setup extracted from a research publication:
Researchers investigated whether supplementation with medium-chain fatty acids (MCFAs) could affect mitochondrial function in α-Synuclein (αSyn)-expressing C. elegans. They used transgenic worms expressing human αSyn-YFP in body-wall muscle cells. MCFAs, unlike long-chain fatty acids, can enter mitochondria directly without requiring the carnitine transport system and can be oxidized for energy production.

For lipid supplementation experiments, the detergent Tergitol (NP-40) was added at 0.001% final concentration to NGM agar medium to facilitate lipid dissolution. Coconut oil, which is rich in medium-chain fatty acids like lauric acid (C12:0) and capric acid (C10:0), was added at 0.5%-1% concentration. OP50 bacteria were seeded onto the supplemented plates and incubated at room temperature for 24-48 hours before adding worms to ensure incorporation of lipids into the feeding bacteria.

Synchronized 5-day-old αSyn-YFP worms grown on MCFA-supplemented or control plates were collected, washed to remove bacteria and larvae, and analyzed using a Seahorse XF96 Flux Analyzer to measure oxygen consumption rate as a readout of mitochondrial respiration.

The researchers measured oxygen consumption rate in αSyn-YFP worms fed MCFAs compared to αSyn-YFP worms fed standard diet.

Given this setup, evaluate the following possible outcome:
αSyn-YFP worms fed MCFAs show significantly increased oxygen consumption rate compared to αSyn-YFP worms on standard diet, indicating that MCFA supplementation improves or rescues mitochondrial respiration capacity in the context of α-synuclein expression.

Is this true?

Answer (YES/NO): NO